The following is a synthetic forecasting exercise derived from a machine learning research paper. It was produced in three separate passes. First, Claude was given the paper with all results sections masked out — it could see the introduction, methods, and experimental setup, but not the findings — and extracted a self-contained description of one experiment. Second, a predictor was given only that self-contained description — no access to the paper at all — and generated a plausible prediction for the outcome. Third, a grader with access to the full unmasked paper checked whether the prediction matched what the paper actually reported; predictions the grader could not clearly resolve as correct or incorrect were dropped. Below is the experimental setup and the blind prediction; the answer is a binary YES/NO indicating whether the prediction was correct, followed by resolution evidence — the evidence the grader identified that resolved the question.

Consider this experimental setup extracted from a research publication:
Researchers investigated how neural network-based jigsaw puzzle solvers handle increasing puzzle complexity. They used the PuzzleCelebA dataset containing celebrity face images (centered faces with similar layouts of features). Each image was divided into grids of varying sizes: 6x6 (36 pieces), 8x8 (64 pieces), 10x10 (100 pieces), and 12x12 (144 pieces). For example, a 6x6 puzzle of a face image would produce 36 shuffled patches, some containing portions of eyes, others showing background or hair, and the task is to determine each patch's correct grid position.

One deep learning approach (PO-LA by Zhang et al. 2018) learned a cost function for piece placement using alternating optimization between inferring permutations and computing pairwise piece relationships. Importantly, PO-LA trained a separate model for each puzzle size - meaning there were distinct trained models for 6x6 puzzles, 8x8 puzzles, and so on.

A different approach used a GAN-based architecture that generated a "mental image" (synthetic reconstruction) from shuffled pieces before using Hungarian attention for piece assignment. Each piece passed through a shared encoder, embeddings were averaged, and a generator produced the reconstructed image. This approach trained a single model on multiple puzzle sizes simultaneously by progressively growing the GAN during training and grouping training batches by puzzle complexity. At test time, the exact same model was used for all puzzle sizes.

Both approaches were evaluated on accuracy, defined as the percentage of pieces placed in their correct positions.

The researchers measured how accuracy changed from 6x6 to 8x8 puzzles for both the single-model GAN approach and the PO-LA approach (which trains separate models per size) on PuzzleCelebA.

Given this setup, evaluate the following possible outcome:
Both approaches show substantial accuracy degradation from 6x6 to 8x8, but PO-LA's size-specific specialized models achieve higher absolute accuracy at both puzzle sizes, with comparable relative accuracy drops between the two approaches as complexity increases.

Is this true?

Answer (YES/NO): NO